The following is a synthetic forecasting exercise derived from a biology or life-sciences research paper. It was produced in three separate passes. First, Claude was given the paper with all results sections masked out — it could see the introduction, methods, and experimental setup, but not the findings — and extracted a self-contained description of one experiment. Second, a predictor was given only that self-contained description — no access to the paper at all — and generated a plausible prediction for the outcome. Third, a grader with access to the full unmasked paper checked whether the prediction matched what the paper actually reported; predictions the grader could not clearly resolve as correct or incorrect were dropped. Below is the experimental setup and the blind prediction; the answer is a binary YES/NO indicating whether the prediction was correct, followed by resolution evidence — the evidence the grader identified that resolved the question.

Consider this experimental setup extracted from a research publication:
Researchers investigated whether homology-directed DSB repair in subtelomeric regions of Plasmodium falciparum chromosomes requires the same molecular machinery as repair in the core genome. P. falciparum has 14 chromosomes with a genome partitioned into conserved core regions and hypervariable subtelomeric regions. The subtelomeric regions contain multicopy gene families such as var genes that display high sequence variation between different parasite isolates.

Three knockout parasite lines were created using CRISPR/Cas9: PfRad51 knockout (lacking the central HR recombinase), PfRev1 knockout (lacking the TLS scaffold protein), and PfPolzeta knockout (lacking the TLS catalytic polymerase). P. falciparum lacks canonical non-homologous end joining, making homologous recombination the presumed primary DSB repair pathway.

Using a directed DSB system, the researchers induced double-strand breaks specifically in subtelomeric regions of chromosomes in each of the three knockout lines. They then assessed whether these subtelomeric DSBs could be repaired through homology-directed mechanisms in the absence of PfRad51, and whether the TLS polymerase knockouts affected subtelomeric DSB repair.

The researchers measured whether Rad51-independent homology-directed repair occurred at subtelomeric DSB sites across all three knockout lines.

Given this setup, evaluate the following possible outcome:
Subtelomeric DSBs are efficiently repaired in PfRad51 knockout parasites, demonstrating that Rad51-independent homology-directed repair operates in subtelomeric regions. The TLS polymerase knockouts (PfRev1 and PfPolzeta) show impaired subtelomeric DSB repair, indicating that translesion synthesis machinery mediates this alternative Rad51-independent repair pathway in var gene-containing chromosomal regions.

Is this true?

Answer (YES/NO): NO